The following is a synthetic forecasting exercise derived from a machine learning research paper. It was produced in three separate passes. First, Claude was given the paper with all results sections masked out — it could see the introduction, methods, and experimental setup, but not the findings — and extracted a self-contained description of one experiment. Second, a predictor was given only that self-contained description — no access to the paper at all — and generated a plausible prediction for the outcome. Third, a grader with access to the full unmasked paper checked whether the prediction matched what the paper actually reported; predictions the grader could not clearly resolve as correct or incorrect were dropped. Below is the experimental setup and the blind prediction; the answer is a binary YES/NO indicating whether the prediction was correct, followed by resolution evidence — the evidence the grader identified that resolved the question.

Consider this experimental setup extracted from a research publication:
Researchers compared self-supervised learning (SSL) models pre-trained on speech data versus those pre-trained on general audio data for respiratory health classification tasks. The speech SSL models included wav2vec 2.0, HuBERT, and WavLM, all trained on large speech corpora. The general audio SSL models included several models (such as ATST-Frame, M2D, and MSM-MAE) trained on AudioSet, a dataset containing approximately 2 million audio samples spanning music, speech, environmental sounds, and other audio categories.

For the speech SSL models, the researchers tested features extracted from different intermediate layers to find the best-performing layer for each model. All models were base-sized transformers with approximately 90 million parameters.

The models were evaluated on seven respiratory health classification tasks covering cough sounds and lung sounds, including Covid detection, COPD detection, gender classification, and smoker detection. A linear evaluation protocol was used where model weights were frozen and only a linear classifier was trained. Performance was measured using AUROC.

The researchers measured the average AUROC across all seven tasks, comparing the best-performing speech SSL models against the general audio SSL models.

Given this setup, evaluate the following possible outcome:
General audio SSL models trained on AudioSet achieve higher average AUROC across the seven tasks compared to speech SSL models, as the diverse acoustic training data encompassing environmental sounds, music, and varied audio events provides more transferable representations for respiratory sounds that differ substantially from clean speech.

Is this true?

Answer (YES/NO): YES